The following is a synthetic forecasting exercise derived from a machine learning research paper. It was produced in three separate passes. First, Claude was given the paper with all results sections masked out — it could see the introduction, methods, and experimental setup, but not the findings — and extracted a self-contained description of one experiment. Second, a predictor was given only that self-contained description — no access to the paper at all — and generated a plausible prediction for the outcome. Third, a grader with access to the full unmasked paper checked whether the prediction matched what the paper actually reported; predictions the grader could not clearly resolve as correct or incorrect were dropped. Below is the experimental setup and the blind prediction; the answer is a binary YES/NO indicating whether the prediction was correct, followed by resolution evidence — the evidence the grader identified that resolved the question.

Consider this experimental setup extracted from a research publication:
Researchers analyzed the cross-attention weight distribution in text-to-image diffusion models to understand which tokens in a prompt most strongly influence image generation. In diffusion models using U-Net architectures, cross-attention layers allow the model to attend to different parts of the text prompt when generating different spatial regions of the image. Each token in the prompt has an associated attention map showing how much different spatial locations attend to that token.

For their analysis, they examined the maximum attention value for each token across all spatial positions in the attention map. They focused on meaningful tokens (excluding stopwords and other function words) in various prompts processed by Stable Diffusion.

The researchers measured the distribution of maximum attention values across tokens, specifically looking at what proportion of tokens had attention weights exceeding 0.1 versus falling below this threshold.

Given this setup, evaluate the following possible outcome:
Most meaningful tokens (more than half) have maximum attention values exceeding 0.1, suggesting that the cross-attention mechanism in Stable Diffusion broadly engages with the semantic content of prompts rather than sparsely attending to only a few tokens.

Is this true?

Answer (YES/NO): NO